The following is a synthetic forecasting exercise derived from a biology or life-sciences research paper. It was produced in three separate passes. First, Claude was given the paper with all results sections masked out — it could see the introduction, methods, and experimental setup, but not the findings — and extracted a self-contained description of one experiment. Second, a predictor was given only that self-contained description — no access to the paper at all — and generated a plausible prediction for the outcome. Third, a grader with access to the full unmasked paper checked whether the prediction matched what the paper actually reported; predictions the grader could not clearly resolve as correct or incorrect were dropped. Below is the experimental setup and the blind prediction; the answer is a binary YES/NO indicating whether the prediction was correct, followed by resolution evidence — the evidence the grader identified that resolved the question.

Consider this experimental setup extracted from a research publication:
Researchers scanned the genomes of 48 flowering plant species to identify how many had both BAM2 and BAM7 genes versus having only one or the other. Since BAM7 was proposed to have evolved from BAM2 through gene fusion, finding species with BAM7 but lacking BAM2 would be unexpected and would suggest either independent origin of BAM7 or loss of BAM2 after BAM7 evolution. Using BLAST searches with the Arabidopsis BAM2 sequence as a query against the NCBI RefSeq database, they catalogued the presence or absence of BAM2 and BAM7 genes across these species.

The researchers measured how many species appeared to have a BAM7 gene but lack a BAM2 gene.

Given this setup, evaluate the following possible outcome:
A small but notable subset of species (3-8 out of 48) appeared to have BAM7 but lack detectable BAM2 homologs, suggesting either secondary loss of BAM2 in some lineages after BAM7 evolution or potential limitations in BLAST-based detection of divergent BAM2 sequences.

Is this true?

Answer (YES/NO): NO